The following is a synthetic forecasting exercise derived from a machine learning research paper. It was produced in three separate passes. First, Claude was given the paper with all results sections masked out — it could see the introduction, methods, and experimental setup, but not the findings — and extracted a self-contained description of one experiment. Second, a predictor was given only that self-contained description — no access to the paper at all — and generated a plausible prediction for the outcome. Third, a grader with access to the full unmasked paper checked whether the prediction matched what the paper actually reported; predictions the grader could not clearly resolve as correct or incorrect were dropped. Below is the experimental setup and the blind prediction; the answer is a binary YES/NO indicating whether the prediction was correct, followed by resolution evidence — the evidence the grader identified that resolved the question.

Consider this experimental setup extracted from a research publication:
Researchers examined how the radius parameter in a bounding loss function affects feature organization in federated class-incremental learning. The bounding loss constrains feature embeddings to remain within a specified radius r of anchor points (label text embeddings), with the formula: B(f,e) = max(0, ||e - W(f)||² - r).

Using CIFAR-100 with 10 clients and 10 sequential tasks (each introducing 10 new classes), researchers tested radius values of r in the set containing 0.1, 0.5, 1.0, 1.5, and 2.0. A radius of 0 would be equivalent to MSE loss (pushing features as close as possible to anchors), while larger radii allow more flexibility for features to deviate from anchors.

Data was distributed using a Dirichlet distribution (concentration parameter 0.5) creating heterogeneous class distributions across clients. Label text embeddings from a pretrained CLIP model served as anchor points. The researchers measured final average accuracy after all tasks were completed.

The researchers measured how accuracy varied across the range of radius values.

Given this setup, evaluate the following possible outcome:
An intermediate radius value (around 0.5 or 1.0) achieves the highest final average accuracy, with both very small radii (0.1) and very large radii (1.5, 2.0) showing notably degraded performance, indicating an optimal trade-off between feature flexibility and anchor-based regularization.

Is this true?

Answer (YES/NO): NO